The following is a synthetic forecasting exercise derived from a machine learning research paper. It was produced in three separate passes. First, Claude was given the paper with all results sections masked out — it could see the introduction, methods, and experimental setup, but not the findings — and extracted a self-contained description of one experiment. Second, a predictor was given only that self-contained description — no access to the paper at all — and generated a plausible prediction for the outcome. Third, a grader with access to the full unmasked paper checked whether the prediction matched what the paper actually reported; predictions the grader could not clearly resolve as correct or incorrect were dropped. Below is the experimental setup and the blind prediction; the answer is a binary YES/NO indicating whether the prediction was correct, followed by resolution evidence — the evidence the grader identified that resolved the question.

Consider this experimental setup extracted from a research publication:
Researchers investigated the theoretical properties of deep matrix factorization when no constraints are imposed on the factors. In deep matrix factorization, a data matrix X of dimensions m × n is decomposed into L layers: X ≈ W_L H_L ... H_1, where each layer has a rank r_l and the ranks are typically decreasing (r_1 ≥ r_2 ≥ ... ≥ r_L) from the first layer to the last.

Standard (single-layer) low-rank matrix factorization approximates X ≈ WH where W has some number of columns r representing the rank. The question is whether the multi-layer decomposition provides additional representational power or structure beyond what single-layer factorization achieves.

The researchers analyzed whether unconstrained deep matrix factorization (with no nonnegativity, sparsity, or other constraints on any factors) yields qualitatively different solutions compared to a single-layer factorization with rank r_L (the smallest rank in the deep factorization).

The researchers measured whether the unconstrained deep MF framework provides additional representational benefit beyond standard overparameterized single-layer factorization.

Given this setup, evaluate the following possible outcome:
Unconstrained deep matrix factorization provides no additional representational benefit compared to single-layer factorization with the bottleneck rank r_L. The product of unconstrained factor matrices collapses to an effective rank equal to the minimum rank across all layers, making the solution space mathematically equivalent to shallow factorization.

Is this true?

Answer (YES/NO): YES